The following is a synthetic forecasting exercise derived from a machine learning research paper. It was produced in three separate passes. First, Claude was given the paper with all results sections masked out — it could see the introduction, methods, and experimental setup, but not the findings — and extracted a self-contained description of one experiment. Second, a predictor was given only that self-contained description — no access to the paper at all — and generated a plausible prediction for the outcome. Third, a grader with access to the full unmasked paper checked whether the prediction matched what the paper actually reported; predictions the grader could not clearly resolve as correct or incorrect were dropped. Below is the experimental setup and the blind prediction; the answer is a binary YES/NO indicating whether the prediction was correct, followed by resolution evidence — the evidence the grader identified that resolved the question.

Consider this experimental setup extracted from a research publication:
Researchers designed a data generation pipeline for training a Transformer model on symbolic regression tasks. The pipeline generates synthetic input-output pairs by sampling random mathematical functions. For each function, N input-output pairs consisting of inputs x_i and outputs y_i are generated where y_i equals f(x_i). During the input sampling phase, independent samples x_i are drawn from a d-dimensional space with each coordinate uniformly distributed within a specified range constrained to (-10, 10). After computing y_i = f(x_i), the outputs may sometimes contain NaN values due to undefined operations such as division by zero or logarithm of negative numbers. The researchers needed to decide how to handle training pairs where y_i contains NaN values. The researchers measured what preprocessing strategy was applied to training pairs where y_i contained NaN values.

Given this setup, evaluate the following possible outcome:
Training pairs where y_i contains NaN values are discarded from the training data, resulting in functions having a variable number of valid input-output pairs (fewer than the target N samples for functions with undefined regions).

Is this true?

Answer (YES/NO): NO